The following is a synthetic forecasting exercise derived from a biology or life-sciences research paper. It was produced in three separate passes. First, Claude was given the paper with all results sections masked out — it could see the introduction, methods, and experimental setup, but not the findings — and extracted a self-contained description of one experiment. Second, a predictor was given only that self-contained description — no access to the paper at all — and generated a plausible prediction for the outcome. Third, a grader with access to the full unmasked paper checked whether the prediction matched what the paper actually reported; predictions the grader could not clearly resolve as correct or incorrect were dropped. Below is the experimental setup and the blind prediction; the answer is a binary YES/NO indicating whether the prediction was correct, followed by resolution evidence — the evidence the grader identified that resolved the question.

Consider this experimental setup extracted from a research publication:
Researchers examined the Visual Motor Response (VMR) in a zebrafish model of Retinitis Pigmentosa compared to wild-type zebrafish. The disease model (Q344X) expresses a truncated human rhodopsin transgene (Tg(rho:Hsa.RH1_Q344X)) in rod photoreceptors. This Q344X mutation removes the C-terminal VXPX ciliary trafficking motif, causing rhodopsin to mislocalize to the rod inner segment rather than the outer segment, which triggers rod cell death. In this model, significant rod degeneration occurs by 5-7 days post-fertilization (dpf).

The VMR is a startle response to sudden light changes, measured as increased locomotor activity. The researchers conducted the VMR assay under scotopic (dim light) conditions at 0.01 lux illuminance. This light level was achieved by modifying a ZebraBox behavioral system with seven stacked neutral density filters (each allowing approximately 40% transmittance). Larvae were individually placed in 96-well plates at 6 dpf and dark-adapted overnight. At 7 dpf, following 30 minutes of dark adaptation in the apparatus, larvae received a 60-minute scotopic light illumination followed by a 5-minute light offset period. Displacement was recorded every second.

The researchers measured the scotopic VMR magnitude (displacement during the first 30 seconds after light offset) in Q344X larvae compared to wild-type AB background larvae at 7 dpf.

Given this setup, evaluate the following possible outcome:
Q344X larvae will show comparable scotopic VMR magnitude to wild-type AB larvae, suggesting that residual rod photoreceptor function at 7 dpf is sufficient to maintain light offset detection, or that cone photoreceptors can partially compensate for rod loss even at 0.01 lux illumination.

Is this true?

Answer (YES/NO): NO